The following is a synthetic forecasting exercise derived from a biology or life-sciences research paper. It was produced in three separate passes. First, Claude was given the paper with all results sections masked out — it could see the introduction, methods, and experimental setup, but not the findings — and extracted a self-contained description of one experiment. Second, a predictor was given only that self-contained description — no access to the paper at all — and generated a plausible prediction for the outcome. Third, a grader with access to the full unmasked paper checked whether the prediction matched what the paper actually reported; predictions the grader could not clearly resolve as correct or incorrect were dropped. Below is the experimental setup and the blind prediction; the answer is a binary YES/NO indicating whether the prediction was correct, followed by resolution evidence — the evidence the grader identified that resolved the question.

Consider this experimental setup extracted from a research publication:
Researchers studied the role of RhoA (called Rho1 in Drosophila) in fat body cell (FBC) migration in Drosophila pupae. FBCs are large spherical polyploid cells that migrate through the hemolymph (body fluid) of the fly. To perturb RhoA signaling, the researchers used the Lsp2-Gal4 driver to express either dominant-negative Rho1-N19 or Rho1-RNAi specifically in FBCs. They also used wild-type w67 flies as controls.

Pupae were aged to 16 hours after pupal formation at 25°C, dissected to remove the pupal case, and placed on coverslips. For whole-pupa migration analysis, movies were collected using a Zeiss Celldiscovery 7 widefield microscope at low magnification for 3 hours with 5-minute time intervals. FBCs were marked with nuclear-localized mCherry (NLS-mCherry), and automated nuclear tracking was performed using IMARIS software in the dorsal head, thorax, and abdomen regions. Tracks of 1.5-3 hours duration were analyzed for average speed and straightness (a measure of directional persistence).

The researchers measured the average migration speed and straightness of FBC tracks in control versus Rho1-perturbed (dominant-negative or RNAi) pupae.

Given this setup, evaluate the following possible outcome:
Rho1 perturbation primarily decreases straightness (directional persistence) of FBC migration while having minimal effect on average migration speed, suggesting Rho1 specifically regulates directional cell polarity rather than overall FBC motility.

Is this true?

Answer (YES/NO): NO